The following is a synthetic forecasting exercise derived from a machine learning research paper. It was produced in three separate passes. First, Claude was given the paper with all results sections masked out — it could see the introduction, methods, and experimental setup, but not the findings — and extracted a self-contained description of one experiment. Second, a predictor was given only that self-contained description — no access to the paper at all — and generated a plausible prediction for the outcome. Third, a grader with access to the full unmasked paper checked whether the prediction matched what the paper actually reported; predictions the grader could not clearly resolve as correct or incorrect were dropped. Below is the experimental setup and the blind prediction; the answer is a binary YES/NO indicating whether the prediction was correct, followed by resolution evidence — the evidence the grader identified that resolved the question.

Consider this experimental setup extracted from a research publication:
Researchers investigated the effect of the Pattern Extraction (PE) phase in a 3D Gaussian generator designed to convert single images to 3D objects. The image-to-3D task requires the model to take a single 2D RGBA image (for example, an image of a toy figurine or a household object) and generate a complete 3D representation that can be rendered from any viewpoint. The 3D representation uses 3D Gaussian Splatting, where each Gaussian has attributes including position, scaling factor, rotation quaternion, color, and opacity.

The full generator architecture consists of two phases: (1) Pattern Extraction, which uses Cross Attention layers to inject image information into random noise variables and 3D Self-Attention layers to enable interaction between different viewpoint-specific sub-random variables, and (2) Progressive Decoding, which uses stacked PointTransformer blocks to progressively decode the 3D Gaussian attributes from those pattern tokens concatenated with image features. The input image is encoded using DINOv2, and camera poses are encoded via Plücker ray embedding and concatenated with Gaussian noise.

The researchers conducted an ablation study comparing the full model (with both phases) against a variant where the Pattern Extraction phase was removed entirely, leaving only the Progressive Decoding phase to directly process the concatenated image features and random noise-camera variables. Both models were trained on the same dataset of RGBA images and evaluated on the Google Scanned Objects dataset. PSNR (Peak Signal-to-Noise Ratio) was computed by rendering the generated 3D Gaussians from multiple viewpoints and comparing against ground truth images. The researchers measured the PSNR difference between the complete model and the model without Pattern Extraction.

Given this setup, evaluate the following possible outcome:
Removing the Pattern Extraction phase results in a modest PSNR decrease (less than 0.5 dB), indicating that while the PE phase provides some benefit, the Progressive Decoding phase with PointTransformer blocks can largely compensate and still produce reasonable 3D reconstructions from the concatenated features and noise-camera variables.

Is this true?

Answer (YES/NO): NO